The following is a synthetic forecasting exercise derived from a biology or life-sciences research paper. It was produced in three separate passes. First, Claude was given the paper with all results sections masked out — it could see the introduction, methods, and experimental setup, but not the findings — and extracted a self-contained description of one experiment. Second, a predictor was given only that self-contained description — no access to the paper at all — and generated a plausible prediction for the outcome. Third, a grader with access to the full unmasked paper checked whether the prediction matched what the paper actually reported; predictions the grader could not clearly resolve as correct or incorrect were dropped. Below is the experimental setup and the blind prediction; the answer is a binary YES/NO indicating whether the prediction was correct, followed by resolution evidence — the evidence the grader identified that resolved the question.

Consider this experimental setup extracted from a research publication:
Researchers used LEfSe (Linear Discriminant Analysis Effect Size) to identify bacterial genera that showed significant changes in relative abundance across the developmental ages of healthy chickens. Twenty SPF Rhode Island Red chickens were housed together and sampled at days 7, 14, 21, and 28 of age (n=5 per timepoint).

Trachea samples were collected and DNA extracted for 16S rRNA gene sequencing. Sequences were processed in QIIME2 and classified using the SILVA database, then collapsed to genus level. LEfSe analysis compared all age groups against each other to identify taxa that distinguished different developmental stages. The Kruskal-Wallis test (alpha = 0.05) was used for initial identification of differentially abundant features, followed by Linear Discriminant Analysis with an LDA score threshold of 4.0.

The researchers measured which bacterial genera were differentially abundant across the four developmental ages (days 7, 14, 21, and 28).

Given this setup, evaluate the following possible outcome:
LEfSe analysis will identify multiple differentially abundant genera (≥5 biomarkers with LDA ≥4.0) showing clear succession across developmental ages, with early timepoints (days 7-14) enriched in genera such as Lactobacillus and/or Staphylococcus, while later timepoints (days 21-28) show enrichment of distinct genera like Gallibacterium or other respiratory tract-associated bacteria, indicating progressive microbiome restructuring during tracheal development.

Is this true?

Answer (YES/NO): NO